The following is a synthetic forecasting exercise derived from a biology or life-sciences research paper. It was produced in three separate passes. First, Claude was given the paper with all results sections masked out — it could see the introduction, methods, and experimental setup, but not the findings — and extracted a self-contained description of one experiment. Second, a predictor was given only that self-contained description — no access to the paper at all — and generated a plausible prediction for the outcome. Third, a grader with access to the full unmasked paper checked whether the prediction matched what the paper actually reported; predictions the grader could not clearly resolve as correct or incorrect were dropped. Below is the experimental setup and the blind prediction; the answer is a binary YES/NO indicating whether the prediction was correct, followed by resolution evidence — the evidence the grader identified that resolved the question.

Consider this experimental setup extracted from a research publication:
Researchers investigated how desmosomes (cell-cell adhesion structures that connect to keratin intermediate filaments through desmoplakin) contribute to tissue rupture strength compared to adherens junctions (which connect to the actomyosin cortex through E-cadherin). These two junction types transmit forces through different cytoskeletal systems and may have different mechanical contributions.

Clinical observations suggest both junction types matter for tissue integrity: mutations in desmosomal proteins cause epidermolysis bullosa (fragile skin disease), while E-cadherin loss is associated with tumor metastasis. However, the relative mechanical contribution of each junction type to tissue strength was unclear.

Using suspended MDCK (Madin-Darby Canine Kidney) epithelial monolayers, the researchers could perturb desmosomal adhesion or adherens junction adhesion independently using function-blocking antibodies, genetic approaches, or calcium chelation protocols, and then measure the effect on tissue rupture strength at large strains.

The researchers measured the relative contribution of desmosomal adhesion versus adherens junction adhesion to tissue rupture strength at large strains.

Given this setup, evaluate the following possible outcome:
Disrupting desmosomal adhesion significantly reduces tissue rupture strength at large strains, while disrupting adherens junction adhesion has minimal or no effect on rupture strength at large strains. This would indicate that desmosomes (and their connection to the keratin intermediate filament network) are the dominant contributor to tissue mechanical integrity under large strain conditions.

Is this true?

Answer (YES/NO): YES